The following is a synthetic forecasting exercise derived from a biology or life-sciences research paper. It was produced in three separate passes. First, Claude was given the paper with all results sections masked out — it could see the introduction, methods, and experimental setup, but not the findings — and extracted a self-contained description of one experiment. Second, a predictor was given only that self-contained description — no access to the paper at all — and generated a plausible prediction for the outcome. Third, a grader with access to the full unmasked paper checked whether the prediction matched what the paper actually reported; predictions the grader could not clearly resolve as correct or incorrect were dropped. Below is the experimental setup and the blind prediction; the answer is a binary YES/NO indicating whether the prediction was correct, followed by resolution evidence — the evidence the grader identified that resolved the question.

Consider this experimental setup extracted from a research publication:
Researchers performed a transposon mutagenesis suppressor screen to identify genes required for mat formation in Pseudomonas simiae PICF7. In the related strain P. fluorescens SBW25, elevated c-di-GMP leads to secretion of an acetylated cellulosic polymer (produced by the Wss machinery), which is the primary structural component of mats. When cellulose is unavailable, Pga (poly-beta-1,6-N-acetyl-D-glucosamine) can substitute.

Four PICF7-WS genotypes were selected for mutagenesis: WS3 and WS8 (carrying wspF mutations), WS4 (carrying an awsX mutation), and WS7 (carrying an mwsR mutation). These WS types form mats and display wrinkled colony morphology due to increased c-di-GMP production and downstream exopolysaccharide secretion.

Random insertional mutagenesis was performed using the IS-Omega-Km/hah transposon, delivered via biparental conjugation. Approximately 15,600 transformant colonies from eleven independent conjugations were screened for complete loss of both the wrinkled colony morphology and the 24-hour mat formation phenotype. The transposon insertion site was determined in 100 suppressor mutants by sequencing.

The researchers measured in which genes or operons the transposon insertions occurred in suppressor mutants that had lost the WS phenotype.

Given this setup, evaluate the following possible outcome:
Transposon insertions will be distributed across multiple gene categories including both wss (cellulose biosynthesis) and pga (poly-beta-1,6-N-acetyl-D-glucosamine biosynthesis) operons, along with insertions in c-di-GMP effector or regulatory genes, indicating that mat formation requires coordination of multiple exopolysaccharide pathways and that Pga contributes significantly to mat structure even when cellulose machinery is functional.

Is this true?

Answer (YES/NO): NO